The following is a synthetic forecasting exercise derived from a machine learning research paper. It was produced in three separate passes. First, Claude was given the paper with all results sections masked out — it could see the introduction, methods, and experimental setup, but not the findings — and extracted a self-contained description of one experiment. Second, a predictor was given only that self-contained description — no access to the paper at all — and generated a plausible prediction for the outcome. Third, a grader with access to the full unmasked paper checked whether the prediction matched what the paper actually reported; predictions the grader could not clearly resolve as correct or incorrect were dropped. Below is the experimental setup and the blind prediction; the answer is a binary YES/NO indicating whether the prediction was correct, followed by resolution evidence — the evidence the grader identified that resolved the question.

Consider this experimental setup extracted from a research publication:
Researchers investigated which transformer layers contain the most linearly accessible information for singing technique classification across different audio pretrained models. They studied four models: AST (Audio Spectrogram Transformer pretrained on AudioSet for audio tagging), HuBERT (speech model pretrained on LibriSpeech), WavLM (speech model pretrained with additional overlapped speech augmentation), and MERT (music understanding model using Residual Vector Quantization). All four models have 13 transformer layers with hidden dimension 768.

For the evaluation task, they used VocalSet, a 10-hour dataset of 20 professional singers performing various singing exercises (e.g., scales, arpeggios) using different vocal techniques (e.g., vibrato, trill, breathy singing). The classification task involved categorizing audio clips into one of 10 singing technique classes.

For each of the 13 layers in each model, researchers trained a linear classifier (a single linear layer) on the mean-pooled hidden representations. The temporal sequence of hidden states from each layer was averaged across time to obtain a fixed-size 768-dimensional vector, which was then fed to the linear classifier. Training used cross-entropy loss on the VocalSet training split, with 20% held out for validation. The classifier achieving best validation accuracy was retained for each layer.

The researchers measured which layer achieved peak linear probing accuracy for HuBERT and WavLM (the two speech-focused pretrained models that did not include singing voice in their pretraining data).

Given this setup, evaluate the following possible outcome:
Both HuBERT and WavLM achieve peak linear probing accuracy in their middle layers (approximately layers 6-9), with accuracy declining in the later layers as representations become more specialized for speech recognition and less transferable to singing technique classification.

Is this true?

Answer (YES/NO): NO